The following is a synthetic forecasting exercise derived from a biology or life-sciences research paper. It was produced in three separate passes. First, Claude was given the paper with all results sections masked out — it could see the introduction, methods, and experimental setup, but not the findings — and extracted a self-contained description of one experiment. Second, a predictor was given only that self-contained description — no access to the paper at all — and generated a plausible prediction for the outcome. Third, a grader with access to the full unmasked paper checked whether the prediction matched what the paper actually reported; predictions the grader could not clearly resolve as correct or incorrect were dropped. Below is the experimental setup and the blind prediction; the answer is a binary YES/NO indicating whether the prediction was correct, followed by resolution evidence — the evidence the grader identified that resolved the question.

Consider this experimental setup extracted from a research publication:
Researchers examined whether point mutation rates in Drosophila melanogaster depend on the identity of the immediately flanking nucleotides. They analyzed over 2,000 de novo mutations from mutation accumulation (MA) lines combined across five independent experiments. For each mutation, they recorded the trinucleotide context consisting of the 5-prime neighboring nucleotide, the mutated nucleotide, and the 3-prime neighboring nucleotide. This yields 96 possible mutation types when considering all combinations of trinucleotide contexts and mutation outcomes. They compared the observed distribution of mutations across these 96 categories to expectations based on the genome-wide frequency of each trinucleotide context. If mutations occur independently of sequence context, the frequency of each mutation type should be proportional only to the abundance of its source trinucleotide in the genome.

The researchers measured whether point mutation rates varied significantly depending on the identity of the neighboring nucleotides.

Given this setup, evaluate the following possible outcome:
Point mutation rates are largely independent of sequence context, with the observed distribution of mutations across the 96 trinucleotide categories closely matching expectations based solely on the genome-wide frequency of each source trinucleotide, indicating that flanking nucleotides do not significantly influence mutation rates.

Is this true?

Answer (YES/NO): NO